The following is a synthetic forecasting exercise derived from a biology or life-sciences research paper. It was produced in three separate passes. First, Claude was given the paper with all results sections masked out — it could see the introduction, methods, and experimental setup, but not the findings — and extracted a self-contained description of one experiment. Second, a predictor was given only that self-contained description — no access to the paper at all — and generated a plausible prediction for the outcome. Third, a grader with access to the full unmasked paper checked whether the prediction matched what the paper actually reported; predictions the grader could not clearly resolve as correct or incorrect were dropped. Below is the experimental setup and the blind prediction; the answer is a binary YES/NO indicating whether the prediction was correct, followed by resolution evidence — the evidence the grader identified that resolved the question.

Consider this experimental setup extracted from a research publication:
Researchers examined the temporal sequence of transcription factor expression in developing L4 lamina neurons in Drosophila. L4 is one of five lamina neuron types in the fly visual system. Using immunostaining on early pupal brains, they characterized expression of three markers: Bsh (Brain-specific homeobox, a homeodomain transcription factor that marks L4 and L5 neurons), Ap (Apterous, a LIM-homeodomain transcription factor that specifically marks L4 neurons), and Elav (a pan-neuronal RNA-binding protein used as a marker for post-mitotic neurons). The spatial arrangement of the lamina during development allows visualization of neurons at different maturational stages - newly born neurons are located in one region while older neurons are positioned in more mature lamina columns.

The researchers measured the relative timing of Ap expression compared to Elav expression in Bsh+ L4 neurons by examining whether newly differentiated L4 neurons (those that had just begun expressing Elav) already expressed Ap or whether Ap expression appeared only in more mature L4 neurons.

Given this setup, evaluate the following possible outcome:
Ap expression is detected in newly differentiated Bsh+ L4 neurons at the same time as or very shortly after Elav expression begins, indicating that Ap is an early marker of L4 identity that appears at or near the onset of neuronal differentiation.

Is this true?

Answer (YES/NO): NO